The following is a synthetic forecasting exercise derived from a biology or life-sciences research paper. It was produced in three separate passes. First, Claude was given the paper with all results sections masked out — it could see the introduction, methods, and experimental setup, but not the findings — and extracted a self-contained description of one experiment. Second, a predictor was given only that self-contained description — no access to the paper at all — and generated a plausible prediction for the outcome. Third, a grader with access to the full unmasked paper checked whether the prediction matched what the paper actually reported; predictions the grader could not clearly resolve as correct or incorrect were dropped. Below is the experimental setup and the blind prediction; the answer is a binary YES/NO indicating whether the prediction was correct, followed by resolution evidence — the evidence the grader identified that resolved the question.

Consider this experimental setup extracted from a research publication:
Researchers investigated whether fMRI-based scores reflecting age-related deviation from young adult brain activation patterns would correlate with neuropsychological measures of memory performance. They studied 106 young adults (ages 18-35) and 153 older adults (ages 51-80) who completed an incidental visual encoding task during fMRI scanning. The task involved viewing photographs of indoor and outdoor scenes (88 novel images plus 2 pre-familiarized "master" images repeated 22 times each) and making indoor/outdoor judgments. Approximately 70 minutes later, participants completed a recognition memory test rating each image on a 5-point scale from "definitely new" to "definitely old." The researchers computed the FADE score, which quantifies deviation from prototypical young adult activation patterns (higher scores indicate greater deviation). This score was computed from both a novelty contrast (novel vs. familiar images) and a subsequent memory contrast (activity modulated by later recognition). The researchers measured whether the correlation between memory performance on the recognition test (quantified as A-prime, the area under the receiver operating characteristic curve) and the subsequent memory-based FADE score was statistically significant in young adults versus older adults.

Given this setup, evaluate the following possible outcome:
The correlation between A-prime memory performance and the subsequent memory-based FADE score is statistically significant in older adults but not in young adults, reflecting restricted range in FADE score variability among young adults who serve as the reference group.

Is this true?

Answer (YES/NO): NO